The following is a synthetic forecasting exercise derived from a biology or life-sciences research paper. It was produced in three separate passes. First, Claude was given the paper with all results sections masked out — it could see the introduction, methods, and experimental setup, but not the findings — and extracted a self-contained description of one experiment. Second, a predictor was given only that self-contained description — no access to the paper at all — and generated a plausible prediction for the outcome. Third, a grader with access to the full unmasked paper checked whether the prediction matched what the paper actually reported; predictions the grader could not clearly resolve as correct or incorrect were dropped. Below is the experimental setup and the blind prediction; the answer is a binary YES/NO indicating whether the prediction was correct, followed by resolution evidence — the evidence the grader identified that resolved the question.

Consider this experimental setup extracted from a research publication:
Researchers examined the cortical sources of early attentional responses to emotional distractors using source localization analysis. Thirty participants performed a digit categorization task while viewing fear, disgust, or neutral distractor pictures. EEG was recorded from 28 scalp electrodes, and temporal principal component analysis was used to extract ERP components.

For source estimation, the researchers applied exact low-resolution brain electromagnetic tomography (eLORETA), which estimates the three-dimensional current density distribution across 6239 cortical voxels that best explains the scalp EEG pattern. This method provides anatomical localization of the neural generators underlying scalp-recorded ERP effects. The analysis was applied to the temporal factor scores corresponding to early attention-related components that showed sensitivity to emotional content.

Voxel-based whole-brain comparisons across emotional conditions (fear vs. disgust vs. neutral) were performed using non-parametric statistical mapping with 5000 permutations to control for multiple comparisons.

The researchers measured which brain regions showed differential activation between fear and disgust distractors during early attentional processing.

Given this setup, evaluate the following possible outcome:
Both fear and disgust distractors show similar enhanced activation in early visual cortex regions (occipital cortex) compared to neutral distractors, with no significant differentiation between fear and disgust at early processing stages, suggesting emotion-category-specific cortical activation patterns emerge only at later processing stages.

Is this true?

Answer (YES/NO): NO